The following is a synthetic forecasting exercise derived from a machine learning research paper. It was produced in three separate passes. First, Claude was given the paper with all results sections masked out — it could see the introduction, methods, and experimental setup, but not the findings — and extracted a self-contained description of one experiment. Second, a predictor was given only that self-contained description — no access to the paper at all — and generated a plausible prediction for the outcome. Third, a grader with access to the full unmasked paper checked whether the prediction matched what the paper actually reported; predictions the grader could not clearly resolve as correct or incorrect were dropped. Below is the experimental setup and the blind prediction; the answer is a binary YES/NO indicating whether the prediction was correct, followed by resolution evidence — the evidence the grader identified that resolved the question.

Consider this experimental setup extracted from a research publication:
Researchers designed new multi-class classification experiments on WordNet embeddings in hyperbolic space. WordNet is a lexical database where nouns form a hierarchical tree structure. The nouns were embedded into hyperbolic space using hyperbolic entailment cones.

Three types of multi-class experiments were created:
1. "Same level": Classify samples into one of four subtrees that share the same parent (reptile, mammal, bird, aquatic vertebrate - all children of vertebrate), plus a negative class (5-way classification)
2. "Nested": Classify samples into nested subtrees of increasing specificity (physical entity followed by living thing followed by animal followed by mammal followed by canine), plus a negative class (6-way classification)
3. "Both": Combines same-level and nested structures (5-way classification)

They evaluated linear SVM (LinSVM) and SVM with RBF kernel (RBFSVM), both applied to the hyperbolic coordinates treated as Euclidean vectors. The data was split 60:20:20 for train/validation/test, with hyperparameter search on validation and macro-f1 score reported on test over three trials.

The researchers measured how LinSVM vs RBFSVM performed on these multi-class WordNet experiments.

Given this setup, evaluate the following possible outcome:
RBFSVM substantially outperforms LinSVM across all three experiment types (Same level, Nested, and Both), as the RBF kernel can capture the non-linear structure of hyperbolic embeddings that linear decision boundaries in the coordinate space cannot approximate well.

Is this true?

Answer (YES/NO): YES